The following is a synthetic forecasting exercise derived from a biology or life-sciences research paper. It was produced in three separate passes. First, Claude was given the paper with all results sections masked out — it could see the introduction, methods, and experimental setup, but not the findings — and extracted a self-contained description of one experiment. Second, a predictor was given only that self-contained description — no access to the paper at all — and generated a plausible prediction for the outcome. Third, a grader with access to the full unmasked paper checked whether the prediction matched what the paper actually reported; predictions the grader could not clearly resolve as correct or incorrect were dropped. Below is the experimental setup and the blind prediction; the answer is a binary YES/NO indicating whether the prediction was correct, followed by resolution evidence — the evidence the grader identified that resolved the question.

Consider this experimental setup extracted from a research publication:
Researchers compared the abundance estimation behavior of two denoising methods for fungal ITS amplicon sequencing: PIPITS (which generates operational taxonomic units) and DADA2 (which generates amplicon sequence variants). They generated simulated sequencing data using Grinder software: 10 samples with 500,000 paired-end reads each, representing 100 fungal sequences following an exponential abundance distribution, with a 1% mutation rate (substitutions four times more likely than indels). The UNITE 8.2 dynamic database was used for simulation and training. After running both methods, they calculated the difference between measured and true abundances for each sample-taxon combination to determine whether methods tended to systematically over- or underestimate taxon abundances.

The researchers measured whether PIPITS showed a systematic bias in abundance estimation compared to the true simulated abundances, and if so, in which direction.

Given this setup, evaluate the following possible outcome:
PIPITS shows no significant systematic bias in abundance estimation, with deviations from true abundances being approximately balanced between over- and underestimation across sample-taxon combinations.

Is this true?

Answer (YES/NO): NO